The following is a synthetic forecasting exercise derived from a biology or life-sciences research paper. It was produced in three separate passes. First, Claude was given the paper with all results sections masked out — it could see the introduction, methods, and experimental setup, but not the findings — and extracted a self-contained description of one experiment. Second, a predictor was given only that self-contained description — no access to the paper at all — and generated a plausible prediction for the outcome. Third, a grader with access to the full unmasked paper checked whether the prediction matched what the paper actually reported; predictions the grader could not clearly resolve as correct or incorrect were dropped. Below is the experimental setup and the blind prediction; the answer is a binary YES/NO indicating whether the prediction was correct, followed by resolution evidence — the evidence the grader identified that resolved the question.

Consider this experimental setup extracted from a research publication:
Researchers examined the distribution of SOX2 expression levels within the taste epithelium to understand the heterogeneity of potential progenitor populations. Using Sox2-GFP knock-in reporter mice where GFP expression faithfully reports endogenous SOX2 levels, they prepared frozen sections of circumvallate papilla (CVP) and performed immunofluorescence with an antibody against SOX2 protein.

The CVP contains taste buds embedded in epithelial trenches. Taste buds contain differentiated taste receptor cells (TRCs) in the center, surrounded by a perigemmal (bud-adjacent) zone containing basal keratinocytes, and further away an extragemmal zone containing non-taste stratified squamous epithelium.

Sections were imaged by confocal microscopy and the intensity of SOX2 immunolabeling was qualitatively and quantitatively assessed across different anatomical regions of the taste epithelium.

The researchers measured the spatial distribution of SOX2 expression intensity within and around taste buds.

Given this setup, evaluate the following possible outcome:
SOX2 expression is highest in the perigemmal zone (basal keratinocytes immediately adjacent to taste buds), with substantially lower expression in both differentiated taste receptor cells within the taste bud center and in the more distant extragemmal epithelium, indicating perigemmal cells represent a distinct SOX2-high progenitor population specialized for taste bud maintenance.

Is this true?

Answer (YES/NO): NO